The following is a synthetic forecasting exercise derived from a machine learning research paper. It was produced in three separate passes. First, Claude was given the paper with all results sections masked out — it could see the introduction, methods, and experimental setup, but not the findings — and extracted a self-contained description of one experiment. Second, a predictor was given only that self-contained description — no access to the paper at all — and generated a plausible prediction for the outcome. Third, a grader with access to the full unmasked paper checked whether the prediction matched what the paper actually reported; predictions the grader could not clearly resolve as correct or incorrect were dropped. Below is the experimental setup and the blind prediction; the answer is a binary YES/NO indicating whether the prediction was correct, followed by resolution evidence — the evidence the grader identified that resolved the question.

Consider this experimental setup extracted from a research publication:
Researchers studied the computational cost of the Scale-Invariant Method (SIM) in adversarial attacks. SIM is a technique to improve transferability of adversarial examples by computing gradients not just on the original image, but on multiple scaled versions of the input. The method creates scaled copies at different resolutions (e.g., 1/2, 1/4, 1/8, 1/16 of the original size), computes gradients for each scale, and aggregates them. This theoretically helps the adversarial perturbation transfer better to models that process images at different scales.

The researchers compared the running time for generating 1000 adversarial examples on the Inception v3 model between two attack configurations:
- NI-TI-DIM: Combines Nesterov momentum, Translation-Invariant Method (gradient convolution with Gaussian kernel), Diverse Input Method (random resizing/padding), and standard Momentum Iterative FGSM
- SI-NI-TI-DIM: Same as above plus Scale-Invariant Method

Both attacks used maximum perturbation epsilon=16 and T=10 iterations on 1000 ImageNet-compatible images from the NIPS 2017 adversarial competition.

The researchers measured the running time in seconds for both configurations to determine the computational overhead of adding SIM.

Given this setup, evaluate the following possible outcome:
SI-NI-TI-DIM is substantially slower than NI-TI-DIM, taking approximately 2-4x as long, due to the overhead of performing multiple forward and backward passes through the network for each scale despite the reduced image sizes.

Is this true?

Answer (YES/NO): YES